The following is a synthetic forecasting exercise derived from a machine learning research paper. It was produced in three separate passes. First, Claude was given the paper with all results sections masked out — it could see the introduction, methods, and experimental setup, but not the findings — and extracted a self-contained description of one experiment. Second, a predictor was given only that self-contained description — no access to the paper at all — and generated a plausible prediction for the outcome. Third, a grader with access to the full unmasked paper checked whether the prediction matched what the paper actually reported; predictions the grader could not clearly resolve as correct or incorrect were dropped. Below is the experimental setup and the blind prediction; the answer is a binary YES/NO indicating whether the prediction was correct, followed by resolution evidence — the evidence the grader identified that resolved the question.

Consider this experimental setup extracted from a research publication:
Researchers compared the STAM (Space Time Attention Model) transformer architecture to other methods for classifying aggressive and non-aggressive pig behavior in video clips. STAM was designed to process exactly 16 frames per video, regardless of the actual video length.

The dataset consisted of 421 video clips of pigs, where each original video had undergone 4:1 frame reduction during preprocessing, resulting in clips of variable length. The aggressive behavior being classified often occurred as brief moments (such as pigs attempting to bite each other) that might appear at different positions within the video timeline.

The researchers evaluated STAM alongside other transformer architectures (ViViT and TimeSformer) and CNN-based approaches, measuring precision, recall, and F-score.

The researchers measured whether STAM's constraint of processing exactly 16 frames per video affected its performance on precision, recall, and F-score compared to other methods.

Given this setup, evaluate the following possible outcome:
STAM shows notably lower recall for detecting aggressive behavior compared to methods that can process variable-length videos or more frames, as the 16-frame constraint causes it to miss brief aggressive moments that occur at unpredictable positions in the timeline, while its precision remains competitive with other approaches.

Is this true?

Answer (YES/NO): NO